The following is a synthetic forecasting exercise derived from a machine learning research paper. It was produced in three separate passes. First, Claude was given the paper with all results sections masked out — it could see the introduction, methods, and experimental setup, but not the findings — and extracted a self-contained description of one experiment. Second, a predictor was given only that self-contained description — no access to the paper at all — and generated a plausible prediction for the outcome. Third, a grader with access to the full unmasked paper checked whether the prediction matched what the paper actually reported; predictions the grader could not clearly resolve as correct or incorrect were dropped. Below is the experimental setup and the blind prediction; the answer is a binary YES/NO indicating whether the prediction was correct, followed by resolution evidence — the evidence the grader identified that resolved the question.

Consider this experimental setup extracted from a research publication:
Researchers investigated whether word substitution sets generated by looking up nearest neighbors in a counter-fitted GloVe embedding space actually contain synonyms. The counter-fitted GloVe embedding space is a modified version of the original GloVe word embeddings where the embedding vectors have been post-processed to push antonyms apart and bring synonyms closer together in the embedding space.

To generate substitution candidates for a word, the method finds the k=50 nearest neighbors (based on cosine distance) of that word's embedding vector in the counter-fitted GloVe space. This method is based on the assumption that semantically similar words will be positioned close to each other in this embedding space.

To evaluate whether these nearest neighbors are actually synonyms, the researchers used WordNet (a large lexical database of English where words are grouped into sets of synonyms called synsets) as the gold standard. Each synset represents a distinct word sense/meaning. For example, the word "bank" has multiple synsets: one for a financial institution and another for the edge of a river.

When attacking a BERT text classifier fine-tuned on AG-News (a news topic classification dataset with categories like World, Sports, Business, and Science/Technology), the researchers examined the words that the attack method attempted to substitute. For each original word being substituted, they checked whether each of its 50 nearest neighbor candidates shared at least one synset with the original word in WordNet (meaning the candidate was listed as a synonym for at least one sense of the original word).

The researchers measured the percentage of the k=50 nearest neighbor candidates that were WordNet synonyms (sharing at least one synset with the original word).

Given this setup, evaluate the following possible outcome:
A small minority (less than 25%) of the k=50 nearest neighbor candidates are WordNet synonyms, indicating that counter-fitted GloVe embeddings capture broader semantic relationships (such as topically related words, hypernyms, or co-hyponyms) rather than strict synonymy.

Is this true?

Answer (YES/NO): YES